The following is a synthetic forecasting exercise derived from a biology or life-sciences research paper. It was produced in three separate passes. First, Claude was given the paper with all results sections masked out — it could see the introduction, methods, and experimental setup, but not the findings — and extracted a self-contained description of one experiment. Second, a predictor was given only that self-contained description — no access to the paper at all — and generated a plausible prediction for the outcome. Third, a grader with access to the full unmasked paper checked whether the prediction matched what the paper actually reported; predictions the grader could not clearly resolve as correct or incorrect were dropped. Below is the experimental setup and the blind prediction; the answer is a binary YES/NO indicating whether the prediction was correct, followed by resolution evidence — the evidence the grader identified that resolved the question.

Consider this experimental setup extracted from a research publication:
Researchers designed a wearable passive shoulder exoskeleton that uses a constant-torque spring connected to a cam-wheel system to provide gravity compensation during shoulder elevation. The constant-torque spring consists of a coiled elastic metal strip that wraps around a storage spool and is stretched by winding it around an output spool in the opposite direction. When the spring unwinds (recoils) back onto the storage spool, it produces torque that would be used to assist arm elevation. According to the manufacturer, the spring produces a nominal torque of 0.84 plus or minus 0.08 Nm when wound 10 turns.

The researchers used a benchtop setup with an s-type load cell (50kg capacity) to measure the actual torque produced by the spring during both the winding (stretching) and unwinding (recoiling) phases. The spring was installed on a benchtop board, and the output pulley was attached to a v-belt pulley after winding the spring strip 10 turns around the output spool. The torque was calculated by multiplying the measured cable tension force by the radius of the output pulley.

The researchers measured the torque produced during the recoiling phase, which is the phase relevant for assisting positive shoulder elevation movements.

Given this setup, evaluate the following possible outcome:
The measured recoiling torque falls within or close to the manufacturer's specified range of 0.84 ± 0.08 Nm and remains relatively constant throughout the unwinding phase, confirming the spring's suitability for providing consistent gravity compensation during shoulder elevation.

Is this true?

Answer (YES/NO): NO